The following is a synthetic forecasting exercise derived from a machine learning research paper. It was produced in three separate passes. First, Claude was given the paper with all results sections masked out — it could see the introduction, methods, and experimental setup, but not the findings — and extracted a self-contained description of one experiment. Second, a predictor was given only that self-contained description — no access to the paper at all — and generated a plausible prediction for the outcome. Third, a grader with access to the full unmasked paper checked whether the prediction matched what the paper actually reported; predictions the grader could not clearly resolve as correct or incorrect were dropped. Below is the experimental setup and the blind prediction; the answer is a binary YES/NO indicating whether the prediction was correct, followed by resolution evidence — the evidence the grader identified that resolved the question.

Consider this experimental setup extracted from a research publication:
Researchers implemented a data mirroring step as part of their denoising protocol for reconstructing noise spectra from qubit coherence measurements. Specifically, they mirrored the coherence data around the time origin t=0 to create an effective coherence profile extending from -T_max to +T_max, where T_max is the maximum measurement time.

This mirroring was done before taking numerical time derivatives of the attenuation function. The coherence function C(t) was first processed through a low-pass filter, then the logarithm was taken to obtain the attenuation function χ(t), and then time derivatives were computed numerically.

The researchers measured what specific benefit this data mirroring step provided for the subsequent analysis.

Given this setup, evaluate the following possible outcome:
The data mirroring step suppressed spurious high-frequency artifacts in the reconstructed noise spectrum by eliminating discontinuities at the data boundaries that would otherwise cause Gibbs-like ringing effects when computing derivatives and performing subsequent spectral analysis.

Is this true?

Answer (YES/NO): NO